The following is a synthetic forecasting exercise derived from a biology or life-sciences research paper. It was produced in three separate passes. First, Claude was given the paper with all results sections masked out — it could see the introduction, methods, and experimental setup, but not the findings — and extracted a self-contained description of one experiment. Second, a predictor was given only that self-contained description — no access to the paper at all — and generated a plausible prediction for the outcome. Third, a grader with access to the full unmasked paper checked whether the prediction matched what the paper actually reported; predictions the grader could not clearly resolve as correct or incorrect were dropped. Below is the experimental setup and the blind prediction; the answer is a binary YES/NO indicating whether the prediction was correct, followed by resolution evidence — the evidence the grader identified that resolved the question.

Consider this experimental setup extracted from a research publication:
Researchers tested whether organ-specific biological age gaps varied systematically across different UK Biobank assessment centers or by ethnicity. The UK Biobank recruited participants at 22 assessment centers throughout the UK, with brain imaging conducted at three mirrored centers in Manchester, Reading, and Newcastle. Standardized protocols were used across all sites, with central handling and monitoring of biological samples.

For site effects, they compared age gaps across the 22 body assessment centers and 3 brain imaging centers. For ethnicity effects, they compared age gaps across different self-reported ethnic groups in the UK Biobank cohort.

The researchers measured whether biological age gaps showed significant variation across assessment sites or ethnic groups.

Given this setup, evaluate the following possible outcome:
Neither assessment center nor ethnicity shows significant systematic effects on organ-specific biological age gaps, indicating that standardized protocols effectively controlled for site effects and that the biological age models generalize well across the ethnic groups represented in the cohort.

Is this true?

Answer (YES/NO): YES